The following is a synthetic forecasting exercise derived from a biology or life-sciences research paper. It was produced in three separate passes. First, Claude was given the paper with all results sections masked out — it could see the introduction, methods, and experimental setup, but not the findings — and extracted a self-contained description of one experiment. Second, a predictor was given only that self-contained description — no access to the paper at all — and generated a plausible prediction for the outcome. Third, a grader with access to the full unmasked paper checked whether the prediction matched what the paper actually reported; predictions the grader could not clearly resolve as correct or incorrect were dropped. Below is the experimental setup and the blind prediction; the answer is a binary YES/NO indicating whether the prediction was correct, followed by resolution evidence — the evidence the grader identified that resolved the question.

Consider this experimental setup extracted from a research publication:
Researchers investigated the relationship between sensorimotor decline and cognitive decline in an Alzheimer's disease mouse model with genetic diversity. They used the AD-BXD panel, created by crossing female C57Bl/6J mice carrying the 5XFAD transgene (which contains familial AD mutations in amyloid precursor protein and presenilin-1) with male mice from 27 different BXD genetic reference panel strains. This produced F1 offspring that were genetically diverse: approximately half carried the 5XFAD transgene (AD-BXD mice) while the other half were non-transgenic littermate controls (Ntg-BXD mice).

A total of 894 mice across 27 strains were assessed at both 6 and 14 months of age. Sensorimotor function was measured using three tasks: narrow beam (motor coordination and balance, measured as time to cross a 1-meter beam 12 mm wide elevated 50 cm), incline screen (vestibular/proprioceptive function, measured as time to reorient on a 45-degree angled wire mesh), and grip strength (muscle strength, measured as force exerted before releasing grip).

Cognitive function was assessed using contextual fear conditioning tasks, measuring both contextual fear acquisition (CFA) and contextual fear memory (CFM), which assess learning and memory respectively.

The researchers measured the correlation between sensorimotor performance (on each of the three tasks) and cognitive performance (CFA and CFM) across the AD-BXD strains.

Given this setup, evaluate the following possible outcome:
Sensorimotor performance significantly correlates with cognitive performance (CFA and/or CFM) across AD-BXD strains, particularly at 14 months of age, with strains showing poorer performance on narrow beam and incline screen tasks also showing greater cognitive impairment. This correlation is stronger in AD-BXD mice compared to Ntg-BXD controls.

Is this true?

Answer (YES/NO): NO